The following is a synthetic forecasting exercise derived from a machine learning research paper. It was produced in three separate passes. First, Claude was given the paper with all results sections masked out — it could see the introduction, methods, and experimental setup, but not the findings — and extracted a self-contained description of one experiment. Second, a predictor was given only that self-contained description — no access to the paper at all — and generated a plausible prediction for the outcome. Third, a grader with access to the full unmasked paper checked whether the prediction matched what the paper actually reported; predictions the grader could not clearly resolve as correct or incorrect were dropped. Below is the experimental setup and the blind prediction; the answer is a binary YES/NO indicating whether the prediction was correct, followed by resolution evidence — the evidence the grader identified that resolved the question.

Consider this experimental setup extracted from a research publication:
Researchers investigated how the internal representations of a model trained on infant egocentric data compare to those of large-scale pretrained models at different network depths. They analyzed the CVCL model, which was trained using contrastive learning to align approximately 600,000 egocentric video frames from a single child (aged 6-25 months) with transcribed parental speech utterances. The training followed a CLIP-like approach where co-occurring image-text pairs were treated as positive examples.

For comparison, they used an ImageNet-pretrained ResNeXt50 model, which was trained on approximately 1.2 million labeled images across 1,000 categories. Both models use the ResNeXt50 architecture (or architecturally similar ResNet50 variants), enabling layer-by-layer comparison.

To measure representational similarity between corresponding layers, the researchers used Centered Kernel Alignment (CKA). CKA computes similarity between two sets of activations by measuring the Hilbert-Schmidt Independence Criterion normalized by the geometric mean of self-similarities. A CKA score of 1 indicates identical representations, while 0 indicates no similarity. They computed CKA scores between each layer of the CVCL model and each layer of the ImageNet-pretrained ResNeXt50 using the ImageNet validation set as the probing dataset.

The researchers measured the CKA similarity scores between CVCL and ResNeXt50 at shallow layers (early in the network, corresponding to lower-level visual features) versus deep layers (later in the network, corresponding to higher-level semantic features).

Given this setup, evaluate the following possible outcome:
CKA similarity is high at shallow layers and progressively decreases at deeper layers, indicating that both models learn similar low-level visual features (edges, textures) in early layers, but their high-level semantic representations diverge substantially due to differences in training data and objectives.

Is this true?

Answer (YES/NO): YES